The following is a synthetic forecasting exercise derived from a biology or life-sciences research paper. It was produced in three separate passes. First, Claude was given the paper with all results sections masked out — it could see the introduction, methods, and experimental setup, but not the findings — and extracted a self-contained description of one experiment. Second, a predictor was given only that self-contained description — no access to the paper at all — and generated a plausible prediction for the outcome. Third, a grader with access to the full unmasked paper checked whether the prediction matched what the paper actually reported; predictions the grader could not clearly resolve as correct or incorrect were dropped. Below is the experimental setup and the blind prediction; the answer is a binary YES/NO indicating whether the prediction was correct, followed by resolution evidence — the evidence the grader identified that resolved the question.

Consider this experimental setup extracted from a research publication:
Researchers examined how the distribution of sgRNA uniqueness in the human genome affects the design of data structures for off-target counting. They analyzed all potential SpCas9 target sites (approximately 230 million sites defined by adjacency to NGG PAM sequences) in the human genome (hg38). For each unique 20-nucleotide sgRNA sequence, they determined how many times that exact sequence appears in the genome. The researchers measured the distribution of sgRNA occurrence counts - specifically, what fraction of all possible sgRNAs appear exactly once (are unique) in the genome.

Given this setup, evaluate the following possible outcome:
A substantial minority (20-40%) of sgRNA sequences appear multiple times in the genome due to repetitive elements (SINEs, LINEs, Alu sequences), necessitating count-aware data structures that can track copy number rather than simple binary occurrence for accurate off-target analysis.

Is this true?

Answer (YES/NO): NO